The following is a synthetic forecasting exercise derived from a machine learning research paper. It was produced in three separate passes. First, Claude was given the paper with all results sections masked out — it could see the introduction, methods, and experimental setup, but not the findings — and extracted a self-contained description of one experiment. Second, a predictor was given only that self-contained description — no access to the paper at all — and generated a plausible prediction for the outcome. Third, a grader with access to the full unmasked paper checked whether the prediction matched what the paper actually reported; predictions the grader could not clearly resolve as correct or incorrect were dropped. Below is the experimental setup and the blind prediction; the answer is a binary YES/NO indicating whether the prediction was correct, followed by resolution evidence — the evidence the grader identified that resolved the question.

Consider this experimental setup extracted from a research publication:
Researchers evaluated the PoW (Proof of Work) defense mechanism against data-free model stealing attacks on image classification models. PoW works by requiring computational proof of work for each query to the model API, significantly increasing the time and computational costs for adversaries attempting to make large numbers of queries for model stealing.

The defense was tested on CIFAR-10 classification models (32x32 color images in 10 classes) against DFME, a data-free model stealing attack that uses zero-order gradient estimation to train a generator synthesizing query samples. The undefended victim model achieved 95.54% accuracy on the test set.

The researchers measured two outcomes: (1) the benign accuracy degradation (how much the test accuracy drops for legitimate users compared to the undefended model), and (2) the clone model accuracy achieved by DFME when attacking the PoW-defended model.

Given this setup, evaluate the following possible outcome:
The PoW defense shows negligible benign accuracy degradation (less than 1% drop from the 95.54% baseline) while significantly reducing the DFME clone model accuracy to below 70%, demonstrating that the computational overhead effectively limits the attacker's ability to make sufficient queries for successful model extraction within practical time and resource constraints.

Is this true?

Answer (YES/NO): NO